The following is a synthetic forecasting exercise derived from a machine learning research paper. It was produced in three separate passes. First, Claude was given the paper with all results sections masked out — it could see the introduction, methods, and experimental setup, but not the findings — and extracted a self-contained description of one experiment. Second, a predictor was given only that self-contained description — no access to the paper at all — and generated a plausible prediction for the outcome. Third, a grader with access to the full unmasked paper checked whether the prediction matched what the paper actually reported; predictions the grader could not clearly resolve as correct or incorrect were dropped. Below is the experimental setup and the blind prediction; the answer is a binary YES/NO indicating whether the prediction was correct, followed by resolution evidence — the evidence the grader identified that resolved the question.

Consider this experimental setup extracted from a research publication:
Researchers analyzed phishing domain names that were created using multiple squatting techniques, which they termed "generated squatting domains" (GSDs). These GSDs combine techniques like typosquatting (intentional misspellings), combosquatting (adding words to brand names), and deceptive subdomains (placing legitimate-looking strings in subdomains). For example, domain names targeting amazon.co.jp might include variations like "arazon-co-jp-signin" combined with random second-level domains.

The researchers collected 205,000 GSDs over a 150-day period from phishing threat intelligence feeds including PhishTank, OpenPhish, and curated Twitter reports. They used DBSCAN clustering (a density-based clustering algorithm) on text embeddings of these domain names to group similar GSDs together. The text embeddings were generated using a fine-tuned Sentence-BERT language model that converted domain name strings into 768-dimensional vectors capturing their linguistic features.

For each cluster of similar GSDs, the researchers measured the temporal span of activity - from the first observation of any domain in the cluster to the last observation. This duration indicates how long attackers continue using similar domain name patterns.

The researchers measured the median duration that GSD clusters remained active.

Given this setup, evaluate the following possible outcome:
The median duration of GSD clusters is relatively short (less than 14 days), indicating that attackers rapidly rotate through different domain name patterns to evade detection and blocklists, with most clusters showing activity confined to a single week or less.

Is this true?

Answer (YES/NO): NO